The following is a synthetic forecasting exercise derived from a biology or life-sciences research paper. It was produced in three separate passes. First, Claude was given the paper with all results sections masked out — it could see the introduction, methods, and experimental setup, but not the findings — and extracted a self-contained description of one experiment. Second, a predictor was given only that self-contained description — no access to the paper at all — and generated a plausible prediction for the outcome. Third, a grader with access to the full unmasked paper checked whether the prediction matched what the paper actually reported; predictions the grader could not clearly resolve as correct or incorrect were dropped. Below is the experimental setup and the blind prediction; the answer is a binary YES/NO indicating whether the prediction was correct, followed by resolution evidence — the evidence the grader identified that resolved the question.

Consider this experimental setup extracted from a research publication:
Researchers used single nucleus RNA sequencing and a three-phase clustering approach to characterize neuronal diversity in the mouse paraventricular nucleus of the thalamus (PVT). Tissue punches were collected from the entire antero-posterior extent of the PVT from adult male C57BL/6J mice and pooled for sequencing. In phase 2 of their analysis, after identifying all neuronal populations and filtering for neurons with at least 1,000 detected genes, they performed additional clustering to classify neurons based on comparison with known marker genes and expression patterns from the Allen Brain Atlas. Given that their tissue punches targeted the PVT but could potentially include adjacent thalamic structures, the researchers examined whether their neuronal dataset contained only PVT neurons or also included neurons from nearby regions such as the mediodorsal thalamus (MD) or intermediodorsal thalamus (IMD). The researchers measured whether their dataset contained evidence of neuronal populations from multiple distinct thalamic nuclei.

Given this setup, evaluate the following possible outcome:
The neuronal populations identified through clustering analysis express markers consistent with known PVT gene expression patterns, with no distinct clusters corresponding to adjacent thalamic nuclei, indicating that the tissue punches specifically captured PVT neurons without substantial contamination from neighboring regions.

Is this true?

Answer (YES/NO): NO